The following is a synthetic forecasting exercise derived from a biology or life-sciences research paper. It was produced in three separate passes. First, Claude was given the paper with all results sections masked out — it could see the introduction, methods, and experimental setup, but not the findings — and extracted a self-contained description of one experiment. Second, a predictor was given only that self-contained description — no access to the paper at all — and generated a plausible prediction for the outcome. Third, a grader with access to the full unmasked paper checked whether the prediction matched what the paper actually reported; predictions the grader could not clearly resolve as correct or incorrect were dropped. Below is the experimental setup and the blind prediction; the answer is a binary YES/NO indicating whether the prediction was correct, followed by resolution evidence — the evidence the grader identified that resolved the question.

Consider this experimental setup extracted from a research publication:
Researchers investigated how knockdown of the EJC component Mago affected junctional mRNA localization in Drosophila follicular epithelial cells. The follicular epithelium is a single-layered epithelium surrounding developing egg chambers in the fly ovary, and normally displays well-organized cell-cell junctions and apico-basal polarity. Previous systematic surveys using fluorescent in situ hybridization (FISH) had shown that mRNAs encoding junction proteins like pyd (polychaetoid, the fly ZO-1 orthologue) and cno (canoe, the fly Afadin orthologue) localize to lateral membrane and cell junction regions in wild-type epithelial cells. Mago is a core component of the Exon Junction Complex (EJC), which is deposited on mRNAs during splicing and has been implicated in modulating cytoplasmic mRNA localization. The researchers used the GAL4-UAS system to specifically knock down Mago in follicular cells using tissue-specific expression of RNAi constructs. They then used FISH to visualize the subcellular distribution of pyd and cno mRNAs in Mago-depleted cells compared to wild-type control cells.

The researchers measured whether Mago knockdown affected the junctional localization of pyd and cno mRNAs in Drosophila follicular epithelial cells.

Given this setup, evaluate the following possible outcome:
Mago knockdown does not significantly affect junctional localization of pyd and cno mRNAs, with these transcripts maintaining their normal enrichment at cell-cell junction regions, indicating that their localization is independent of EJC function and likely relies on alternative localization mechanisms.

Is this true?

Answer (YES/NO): NO